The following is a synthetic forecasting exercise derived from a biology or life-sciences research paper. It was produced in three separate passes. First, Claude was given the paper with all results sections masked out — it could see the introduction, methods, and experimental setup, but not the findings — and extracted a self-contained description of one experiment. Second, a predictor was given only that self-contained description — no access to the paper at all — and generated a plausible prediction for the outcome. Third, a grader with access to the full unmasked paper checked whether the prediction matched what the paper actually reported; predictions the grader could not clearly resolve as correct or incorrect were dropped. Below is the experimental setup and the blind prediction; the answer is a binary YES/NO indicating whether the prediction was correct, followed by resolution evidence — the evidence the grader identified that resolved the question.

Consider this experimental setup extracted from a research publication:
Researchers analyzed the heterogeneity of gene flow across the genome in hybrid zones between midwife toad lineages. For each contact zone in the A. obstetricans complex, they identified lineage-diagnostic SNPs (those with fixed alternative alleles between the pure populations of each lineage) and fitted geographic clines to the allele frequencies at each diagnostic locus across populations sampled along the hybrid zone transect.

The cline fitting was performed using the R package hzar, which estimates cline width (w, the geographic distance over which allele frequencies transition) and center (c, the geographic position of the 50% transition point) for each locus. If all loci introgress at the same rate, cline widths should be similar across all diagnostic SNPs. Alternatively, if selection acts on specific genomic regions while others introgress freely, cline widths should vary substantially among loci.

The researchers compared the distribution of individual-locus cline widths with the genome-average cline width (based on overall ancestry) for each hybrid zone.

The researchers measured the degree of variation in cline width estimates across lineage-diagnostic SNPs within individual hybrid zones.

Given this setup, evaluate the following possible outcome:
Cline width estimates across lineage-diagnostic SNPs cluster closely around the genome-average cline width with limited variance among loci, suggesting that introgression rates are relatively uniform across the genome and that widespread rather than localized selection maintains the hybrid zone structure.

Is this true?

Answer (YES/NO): NO